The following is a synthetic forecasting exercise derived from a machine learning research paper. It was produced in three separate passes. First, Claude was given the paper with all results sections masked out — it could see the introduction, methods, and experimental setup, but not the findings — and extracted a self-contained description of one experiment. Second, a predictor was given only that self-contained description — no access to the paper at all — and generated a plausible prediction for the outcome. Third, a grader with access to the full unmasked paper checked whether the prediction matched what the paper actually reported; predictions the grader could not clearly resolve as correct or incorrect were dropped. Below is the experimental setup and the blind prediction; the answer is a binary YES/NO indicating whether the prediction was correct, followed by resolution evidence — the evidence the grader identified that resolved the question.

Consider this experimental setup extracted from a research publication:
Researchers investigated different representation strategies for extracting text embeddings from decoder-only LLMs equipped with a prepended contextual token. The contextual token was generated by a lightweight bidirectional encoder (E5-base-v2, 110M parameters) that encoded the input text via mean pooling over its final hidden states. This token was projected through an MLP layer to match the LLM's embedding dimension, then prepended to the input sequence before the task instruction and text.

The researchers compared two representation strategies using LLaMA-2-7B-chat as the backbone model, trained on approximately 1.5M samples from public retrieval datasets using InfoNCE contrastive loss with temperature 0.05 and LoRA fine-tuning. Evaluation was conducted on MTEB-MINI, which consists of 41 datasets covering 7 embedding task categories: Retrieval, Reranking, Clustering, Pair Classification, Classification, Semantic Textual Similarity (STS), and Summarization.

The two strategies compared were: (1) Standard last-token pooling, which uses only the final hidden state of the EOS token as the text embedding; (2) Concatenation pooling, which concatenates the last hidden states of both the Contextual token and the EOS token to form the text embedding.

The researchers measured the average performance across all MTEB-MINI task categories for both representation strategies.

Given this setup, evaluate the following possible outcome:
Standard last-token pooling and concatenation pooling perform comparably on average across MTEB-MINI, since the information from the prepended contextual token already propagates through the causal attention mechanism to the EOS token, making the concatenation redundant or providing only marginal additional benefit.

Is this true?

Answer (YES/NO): NO